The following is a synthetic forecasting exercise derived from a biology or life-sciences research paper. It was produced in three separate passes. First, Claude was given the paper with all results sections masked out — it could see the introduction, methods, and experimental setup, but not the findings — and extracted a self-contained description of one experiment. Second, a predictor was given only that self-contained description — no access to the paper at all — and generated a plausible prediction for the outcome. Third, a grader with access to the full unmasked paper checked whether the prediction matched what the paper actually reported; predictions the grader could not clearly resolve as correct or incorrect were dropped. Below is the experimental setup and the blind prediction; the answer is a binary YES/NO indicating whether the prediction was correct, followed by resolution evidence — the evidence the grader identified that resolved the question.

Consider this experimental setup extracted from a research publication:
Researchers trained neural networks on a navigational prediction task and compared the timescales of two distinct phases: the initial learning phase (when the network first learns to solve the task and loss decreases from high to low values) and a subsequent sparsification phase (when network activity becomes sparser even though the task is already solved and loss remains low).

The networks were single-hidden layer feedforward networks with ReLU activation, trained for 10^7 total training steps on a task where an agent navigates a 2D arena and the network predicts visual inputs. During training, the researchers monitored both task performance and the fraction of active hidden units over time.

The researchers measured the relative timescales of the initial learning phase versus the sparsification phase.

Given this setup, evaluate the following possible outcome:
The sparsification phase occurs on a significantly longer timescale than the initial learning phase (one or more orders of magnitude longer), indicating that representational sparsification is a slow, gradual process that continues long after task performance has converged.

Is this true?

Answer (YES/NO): YES